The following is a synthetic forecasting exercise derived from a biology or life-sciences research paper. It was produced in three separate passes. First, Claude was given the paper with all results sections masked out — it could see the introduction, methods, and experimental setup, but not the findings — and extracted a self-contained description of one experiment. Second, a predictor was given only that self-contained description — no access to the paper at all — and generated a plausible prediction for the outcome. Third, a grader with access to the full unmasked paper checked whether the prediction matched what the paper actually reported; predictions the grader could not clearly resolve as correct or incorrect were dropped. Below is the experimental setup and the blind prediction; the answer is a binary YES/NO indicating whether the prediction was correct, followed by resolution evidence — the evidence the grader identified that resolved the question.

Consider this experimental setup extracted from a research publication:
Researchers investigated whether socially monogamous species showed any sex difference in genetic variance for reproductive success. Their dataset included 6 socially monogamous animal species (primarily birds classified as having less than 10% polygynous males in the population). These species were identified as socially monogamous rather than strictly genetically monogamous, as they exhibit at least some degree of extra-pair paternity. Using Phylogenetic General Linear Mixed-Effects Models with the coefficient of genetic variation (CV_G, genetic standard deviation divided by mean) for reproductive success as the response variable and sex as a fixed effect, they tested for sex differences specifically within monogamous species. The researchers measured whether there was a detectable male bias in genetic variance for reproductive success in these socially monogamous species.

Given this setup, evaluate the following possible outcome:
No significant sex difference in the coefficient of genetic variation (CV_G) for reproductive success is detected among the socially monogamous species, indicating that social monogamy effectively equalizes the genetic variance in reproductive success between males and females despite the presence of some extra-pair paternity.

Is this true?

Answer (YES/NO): YES